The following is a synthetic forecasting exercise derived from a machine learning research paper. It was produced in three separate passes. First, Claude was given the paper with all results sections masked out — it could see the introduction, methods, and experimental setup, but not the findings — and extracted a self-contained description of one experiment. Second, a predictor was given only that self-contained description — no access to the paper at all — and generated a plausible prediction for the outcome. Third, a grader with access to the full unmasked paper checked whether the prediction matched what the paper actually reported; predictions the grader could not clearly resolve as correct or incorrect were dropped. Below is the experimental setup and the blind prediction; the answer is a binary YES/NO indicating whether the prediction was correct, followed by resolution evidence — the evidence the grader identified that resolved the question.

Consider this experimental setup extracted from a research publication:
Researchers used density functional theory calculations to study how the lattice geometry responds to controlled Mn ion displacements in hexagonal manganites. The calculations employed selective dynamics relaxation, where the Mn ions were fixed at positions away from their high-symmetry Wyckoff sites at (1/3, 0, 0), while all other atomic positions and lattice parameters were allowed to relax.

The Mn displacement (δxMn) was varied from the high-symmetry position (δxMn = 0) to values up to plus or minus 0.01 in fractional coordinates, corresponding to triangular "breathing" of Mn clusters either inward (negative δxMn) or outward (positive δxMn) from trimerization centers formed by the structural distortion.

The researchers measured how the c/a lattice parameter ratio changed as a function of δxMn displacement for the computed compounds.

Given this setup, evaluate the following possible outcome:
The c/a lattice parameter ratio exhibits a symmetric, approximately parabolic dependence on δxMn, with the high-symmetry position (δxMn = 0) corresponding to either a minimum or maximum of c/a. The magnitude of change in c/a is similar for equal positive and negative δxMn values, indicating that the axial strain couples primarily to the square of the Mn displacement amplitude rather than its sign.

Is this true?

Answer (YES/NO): YES